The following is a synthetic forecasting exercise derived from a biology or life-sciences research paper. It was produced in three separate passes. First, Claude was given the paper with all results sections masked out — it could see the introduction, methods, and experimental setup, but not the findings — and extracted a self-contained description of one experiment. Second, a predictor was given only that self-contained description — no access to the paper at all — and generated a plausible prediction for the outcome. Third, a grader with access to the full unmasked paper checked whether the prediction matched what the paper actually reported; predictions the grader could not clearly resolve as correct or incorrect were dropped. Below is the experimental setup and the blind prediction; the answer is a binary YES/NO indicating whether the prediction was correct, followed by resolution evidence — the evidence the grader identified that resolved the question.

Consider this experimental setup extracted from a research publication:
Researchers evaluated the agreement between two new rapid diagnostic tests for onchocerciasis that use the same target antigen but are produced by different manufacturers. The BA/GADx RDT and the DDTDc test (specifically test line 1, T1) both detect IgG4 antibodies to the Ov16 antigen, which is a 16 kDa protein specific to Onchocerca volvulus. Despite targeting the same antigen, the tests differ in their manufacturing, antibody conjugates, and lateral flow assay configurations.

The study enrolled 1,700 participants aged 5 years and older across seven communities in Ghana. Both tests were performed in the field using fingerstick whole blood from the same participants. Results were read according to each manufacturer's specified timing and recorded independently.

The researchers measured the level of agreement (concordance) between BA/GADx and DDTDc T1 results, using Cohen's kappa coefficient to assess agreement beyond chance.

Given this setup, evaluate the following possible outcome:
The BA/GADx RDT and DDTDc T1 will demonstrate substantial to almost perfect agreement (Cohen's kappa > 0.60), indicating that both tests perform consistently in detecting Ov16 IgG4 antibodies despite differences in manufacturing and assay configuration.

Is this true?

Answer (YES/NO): YES